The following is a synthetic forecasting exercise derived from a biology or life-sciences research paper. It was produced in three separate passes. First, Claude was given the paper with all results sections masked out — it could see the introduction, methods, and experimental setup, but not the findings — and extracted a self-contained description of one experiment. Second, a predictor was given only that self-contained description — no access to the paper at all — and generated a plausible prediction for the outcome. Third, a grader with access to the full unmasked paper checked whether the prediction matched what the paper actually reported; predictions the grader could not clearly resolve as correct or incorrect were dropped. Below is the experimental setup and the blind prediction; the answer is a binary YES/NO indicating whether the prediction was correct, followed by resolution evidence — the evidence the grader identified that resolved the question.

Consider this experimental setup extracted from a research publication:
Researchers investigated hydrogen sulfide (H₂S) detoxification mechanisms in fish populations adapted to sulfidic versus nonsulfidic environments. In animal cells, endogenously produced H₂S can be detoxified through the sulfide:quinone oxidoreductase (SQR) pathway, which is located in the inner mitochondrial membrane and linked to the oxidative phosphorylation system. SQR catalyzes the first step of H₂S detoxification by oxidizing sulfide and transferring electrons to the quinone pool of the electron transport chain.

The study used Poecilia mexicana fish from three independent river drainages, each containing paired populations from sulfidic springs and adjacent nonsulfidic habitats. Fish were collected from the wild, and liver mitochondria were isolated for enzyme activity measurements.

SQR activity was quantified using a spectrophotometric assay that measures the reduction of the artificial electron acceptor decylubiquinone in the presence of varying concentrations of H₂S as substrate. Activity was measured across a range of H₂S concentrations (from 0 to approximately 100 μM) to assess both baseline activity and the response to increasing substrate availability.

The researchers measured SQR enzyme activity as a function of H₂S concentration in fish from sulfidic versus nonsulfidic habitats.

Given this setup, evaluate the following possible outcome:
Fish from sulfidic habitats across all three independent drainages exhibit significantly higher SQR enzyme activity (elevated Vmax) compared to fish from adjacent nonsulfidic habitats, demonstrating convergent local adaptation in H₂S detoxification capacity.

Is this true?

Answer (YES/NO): NO